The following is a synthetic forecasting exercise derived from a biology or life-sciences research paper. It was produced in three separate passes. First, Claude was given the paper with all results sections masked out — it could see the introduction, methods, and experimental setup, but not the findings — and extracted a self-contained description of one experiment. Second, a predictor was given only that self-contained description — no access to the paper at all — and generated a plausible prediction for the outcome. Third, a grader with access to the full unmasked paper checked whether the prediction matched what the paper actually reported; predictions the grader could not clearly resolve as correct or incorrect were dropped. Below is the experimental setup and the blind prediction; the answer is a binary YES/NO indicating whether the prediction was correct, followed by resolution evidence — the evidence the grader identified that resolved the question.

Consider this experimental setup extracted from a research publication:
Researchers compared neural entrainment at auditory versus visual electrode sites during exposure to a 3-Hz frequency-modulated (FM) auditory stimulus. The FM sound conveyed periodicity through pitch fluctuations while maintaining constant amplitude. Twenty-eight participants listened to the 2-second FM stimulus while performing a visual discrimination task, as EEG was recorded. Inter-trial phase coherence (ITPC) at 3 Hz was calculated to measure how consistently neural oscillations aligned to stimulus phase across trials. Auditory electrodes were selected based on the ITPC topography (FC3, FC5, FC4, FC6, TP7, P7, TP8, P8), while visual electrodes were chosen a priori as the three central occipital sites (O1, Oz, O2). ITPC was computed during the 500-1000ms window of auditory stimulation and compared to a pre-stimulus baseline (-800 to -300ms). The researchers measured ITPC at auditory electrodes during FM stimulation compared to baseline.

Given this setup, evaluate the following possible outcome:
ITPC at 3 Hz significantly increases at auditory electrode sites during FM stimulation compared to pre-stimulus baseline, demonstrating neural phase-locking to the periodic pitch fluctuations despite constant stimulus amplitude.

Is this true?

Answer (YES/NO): YES